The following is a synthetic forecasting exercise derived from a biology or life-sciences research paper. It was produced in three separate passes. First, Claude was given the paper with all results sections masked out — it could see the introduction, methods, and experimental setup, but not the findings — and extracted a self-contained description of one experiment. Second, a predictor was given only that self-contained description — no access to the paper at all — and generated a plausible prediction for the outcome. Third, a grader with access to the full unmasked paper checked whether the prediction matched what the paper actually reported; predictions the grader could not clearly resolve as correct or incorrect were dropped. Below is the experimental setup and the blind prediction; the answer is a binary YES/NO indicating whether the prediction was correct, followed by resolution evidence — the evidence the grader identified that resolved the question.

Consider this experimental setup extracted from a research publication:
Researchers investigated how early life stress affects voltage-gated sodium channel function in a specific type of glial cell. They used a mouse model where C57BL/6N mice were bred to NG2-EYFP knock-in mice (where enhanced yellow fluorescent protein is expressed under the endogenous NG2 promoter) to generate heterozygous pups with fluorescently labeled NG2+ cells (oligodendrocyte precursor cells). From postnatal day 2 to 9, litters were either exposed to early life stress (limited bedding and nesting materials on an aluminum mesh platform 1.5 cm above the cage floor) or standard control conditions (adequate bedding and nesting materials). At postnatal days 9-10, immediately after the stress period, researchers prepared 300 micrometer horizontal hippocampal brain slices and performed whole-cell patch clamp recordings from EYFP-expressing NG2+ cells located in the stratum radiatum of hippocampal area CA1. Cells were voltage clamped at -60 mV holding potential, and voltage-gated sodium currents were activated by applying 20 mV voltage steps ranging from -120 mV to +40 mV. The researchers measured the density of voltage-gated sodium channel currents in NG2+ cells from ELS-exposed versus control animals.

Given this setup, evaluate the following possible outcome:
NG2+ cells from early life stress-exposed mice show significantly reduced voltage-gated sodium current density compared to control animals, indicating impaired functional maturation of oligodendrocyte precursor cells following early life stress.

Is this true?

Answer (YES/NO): NO